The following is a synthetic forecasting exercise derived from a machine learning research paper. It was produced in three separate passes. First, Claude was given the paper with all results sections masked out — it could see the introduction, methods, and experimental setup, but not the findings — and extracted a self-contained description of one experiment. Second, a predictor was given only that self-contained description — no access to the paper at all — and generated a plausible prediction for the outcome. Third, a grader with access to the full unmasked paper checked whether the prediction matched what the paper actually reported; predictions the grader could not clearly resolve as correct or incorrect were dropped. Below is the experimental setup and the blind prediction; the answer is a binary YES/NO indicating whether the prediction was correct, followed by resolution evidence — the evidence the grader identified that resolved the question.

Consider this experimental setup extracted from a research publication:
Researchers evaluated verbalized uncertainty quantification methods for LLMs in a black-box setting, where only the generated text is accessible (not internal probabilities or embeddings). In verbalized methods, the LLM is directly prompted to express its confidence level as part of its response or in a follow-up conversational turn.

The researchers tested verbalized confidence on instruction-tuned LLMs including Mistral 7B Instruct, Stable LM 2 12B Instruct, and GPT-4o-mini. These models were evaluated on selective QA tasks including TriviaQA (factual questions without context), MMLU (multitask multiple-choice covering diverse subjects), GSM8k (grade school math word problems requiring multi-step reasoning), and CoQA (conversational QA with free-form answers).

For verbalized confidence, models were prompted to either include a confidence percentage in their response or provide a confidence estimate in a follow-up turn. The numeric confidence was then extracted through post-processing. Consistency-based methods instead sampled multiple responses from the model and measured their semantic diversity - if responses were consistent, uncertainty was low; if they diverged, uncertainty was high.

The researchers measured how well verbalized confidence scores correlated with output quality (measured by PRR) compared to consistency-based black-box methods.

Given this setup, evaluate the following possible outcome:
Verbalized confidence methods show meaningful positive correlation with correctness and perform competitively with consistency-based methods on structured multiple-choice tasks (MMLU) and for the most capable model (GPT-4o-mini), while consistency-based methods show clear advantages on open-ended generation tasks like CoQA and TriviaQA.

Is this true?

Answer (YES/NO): YES